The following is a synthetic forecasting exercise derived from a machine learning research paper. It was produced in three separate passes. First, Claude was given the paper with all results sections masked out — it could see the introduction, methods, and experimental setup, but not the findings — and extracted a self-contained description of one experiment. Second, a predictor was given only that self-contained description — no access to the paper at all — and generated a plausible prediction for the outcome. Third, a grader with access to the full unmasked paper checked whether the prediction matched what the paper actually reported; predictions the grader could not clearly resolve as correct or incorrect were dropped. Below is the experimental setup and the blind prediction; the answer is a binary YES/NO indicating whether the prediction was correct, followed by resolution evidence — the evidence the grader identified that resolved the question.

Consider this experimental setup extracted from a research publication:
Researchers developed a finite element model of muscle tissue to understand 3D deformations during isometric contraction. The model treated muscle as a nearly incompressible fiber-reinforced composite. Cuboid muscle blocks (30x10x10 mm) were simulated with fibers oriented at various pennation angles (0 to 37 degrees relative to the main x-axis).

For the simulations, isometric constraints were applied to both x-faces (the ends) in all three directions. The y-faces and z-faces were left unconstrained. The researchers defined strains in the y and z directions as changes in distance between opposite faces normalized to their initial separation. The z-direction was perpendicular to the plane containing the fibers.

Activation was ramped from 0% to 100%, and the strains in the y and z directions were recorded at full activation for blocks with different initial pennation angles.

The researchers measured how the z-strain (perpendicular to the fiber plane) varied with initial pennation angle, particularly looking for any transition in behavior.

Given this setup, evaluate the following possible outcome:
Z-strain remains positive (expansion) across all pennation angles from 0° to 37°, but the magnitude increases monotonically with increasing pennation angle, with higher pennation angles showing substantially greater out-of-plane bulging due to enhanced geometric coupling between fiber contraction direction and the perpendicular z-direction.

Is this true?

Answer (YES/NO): NO